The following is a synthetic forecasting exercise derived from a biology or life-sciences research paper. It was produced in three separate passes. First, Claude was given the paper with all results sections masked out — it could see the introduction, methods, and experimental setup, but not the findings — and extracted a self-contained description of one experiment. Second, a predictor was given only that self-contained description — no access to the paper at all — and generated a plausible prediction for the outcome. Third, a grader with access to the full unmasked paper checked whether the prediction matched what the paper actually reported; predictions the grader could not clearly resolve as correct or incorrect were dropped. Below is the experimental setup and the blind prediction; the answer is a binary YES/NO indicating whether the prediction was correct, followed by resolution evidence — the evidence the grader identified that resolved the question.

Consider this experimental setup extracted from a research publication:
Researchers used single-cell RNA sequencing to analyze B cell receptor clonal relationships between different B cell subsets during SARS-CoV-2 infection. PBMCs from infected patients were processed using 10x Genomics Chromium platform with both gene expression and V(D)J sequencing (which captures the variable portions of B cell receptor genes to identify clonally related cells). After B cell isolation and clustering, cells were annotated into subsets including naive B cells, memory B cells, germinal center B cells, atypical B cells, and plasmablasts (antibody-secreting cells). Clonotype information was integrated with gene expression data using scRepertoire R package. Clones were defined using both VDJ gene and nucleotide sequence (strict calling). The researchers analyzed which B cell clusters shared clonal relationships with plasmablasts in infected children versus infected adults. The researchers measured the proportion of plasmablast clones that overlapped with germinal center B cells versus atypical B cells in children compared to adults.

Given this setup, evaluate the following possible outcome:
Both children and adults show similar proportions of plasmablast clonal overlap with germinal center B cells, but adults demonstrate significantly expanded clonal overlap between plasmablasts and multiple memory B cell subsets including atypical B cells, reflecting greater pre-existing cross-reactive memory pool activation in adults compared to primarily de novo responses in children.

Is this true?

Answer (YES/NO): NO